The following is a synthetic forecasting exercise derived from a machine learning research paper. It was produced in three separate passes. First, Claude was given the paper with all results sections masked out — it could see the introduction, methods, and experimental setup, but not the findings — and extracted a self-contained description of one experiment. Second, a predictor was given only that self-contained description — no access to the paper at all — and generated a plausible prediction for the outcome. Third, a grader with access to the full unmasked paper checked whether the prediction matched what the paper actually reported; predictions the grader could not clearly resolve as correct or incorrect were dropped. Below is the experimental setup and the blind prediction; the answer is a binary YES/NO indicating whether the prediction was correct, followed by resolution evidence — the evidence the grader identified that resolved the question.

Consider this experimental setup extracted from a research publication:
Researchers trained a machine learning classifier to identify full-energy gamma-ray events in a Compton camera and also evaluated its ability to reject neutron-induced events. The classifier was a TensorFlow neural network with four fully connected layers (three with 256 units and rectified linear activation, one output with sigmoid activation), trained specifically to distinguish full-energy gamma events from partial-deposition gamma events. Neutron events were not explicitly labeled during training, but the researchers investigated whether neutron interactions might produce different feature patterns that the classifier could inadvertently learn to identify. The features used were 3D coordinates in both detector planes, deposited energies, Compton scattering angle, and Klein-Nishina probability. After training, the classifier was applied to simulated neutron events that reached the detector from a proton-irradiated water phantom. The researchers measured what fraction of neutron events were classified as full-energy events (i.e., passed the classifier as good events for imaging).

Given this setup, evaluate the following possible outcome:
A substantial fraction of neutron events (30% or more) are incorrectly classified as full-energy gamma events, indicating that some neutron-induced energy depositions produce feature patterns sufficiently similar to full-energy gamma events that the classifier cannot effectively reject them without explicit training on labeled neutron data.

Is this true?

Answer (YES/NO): YES